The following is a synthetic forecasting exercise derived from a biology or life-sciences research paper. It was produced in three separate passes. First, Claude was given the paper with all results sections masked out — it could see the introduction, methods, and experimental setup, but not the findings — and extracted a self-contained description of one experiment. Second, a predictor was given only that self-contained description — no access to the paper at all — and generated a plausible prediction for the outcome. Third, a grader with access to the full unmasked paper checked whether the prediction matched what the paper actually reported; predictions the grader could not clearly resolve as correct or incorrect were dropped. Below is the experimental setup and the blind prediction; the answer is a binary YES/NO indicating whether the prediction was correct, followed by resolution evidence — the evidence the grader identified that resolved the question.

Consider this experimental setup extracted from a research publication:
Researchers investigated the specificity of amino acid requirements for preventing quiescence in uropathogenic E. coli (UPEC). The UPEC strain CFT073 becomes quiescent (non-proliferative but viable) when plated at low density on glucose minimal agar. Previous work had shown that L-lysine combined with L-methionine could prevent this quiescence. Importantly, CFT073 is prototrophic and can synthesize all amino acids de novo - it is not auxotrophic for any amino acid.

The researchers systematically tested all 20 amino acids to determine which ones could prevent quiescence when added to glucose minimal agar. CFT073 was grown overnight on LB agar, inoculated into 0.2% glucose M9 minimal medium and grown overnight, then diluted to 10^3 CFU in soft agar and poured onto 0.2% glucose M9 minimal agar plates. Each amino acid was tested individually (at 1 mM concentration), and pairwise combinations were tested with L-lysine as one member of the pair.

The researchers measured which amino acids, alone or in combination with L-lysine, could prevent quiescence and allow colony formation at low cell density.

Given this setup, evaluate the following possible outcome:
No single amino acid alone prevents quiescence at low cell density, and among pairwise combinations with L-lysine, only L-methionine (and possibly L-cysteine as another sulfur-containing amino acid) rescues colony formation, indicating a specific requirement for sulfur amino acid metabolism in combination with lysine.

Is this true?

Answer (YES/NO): NO